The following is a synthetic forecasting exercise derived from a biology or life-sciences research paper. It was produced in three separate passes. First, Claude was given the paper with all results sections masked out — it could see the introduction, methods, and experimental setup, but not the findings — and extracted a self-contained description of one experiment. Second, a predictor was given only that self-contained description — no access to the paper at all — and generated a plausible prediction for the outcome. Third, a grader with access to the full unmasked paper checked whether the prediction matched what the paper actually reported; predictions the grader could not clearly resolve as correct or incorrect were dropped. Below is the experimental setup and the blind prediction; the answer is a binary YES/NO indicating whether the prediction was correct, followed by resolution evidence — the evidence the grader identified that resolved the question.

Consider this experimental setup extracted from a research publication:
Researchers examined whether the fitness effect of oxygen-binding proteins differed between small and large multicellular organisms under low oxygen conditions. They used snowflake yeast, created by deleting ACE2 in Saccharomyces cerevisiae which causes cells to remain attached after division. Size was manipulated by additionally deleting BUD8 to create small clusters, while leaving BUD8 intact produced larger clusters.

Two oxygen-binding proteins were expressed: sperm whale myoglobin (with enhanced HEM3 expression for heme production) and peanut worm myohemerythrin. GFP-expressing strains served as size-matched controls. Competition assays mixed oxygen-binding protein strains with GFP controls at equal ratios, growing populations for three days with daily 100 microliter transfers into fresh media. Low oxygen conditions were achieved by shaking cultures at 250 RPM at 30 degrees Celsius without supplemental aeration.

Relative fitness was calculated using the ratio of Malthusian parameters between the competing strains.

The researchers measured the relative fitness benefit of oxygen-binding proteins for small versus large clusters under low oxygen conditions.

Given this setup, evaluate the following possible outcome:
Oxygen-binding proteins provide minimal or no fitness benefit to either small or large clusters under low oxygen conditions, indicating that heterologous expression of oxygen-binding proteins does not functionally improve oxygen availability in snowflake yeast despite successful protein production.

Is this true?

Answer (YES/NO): NO